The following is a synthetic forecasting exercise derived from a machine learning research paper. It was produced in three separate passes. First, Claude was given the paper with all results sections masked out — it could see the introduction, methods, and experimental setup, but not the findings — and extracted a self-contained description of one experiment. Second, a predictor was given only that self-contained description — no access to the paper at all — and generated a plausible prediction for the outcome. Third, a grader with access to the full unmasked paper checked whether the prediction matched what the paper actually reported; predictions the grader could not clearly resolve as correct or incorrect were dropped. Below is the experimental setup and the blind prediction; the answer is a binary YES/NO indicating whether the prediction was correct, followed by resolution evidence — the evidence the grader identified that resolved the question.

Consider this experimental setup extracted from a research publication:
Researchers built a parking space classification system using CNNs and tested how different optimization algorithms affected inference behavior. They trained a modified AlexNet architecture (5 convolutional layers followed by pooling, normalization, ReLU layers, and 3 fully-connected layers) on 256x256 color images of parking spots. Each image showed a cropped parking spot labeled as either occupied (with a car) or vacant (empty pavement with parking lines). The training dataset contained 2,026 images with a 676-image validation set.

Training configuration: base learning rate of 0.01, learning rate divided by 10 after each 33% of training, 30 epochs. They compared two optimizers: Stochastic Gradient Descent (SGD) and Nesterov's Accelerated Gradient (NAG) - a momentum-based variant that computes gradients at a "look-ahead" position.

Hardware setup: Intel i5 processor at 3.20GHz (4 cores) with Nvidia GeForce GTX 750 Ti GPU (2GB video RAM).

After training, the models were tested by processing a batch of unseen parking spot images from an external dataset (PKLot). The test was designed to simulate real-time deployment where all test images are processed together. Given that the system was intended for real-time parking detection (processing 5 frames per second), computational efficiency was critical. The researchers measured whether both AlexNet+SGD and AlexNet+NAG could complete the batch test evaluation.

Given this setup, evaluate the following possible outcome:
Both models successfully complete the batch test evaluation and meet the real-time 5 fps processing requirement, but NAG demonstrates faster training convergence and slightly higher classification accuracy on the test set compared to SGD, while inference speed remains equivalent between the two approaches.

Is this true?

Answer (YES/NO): NO